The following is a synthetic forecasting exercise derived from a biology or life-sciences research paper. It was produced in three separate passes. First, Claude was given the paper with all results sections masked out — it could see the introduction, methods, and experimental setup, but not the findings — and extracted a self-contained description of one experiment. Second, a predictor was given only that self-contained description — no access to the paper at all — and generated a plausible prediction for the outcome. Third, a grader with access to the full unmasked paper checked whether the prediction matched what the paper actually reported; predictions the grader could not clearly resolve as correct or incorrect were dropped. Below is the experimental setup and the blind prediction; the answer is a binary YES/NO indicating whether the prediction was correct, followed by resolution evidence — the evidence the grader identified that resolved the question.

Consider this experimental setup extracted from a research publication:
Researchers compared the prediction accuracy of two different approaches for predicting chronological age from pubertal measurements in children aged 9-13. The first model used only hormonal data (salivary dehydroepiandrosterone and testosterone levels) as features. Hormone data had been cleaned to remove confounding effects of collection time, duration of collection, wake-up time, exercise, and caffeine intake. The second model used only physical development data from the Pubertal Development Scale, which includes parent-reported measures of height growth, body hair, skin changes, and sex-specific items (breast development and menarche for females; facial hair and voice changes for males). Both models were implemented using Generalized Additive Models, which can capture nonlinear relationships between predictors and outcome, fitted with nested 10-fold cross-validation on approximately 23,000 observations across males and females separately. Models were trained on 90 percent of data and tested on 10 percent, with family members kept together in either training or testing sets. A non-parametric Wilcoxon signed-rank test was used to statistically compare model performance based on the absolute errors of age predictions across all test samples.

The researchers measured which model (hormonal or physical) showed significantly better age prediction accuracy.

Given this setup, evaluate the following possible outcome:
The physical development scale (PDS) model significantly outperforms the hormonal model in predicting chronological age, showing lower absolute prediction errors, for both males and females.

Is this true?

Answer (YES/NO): NO